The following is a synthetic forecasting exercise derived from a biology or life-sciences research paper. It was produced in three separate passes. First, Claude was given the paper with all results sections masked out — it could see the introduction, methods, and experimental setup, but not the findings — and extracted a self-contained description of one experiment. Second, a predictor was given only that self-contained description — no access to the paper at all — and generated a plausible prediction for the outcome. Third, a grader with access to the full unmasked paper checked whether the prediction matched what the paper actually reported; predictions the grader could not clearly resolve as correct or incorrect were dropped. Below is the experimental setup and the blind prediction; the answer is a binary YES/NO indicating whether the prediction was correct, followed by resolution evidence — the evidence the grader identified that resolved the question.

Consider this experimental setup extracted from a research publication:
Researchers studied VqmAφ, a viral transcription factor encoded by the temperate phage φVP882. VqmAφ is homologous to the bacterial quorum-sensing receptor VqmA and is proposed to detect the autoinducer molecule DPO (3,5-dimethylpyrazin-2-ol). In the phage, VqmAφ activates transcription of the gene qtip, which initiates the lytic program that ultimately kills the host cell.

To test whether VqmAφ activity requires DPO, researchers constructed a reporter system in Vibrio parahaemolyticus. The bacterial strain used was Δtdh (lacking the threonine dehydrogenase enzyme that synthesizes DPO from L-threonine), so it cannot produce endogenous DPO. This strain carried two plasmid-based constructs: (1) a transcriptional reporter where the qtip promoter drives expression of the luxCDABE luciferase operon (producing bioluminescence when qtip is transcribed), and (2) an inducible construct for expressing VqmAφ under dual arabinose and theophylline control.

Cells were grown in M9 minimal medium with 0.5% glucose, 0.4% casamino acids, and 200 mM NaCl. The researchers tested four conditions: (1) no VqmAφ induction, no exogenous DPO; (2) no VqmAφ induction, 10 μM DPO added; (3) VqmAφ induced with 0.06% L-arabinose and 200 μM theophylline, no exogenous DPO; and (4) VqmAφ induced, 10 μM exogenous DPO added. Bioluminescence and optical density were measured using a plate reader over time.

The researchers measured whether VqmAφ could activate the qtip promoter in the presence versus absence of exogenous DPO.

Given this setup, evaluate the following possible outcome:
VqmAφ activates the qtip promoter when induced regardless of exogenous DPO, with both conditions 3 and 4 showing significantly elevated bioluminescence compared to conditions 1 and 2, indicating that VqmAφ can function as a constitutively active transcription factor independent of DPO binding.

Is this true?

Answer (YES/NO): NO